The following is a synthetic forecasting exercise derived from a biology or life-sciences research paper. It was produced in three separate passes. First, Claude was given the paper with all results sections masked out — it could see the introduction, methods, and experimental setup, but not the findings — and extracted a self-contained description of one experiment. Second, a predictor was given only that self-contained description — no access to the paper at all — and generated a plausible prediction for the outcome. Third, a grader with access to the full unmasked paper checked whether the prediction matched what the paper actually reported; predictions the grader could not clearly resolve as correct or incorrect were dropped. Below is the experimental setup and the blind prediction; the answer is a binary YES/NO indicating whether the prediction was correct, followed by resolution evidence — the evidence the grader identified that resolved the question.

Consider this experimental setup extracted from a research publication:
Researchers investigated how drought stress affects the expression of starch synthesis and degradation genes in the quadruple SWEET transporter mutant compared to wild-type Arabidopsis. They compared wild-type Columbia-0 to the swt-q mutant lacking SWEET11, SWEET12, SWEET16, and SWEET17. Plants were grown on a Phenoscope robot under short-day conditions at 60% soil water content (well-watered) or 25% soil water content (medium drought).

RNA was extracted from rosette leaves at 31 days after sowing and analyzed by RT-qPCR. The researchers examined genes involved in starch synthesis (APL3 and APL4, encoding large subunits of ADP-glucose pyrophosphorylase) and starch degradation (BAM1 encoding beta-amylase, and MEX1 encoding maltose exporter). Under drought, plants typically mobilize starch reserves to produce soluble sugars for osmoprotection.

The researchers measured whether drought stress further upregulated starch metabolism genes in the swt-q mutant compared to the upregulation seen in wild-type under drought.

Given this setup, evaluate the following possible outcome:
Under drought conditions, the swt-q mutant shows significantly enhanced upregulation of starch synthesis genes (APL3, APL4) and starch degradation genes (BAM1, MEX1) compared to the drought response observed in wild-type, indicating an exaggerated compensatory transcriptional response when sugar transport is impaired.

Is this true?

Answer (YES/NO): YES